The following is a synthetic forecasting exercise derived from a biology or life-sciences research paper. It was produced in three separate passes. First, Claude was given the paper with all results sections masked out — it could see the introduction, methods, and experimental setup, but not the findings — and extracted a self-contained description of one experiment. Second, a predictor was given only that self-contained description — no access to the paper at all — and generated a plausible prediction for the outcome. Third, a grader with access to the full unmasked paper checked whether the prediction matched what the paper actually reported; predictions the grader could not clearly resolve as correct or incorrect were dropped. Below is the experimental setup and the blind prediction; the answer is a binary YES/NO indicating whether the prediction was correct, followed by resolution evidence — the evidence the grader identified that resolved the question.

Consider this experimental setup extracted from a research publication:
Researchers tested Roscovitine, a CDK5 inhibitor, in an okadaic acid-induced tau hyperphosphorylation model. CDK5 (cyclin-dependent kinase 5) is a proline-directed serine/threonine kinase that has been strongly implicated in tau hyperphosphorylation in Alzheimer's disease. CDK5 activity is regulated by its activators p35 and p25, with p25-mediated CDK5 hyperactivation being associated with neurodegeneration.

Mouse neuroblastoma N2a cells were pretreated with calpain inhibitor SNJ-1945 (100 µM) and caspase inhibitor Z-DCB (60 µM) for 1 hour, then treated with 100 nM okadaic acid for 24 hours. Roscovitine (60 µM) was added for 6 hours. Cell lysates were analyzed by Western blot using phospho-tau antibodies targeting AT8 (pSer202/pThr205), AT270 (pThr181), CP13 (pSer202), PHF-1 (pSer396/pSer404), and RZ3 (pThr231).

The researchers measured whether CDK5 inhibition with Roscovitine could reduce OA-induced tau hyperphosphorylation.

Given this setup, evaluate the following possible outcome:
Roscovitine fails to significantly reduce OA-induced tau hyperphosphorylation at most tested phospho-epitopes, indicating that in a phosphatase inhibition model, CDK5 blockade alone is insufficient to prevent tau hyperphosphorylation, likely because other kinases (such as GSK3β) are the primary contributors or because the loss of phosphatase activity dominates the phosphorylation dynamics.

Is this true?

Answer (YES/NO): YES